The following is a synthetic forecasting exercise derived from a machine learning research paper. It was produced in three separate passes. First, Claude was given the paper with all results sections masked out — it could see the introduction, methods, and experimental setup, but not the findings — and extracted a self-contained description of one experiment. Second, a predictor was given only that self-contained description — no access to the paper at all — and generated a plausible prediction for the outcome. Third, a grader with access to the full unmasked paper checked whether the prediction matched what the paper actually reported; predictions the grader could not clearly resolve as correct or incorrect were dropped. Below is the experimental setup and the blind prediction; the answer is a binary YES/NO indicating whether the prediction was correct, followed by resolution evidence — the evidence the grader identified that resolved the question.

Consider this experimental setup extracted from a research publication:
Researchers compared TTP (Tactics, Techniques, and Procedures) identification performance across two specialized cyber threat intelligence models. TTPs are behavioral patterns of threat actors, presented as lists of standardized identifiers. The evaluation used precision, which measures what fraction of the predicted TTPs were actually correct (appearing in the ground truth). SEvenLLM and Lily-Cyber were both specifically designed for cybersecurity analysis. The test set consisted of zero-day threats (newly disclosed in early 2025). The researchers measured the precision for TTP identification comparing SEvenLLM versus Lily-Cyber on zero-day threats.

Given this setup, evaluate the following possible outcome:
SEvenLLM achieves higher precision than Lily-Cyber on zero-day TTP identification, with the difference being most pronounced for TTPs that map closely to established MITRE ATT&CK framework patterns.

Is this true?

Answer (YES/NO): NO